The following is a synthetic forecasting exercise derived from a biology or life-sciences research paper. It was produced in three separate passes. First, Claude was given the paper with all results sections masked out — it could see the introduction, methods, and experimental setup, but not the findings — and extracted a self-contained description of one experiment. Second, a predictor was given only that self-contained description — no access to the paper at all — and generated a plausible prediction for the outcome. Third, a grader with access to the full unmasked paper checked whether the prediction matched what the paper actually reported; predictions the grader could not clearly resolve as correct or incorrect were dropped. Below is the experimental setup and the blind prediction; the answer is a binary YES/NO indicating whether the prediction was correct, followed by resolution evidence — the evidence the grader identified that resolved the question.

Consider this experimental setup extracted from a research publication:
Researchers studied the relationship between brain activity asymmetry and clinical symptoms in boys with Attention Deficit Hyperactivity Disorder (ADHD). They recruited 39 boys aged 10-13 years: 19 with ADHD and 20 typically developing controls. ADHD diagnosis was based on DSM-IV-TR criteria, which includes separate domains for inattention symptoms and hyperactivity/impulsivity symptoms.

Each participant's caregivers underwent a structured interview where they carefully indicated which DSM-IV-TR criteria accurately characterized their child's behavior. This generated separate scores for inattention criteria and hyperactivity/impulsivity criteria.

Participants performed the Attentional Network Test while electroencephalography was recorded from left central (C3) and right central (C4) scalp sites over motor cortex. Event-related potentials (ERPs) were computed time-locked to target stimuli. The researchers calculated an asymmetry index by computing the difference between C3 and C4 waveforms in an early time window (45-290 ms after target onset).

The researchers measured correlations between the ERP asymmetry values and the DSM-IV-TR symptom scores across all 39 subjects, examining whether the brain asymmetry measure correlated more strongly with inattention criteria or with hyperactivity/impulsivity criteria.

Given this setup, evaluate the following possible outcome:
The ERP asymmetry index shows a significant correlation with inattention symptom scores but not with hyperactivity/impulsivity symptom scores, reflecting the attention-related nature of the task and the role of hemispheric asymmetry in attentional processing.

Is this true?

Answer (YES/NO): NO